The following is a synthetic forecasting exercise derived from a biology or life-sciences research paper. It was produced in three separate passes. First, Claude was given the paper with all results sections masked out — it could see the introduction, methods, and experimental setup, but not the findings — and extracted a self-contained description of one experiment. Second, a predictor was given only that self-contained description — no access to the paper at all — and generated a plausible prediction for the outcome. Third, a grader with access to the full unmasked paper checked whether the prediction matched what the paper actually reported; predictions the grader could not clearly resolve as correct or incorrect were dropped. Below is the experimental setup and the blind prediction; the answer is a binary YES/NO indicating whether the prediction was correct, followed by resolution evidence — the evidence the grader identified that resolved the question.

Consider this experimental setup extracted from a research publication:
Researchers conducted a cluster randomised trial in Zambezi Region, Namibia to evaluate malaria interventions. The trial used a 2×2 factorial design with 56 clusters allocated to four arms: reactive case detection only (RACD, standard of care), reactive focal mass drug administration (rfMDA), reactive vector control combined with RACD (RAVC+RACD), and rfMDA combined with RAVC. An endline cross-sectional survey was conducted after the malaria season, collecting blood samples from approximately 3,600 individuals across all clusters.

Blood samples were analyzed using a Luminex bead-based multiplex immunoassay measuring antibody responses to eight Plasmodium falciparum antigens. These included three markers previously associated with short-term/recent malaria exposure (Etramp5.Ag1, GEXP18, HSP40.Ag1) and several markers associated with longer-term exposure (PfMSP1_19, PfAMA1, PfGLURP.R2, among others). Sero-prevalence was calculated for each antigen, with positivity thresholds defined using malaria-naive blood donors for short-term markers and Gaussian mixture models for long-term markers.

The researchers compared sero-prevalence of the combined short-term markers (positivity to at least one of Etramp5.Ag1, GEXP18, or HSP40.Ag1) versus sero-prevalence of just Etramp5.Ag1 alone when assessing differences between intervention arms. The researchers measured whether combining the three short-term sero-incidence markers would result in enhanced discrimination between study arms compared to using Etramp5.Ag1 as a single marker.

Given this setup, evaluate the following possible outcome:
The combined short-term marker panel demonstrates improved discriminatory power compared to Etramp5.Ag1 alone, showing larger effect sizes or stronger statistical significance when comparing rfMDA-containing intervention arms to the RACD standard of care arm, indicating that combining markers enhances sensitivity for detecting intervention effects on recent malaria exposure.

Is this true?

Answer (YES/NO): NO